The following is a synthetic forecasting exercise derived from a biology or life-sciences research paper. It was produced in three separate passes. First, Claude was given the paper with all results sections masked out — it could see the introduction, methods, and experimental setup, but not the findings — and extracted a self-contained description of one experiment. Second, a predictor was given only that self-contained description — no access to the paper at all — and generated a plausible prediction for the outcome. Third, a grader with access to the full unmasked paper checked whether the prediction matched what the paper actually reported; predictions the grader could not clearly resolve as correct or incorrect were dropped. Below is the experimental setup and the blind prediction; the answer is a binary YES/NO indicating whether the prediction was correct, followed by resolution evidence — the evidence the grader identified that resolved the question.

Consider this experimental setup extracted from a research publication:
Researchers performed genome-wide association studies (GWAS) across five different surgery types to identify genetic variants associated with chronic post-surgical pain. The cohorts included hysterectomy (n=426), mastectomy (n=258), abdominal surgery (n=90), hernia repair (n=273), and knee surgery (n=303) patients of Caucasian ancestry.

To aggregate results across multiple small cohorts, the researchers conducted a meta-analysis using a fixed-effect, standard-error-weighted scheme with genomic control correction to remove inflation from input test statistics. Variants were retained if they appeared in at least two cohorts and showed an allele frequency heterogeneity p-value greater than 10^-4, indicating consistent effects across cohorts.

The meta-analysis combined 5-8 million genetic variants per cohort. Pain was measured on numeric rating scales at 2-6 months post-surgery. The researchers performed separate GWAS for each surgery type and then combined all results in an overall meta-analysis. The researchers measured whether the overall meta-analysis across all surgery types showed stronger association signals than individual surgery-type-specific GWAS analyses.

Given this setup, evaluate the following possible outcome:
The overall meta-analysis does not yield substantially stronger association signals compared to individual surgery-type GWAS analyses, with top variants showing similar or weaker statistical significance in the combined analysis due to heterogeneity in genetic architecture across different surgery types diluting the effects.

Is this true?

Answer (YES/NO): YES